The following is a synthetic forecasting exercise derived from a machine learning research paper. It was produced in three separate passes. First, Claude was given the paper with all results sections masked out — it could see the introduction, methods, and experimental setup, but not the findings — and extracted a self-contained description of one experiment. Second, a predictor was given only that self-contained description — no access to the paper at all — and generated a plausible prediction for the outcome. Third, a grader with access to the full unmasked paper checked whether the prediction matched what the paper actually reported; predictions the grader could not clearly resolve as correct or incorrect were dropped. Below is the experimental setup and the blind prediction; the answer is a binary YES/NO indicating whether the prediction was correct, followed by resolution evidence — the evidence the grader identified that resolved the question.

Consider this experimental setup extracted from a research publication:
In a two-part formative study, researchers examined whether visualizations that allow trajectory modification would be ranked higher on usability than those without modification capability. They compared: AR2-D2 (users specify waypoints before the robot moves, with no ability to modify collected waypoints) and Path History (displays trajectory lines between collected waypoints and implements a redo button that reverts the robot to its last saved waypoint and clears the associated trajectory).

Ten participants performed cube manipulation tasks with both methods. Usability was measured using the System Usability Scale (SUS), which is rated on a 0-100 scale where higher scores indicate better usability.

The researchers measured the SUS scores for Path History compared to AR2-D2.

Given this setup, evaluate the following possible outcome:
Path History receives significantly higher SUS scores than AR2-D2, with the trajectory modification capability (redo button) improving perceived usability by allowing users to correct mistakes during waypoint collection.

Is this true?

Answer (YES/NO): NO